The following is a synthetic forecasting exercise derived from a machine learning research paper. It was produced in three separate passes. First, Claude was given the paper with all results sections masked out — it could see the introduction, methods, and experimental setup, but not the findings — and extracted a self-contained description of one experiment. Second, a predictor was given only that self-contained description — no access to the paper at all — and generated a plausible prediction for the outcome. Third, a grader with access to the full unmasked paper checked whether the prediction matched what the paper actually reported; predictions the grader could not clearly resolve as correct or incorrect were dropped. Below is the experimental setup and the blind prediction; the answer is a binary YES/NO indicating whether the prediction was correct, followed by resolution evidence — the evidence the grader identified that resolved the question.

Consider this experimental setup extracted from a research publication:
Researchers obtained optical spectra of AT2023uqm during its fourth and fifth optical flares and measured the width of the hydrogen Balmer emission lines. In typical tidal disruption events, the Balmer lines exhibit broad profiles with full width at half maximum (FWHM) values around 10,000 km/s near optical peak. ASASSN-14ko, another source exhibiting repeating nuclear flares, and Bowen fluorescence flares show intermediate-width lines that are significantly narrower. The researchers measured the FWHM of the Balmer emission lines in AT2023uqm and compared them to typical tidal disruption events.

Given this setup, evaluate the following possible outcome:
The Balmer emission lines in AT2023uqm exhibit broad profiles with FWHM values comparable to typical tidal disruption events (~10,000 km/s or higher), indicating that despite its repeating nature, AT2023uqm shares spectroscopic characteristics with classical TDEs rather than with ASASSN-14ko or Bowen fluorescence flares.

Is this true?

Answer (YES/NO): NO